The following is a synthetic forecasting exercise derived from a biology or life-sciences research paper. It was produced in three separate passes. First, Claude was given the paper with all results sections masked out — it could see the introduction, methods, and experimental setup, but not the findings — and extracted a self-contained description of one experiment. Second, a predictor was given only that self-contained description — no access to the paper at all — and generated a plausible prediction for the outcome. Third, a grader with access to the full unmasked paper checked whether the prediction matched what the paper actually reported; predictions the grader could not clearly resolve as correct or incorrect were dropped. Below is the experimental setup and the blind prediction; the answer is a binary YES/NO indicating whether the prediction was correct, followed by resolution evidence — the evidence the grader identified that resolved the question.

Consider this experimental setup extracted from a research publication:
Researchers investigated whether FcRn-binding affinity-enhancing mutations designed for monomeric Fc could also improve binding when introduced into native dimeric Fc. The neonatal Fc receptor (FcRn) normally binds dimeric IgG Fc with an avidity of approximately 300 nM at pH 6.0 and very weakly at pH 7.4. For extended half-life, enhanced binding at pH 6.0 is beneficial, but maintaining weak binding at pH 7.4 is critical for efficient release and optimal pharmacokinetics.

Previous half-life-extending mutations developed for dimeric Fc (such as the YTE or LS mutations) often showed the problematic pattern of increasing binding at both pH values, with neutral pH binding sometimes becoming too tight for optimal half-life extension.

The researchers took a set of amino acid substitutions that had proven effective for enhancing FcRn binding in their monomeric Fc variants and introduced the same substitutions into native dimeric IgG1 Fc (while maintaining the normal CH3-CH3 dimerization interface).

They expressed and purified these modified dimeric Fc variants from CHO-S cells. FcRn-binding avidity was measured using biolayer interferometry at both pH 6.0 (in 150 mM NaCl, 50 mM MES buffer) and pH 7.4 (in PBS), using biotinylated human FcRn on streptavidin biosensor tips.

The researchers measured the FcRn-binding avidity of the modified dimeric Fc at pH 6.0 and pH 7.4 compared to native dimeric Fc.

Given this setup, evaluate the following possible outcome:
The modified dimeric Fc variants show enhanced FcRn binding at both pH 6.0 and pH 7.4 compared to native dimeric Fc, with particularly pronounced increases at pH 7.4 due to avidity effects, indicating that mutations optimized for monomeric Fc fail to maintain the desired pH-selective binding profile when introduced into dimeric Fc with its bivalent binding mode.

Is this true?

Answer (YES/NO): NO